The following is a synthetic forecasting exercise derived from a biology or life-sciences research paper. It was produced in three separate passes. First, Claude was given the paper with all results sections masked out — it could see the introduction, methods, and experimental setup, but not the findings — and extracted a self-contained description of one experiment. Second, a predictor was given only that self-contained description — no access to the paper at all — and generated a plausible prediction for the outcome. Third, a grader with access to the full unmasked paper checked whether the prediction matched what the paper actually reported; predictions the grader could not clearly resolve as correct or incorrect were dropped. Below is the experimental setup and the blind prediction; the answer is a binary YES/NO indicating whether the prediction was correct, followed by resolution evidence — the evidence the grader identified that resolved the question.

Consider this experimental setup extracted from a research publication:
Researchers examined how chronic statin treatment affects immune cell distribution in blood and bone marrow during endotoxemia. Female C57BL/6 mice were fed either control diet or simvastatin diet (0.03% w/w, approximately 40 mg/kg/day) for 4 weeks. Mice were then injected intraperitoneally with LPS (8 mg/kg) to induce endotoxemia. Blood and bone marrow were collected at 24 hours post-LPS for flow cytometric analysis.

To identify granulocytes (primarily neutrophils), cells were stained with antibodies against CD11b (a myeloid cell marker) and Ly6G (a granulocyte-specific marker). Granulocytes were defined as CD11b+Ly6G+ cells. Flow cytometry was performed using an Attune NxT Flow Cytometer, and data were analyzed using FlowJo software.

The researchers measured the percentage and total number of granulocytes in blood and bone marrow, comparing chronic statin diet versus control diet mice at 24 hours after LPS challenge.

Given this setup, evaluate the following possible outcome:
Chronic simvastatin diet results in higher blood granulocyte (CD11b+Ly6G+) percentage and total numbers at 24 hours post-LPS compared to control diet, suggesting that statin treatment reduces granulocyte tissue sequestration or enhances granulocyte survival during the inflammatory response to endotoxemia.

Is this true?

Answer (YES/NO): NO